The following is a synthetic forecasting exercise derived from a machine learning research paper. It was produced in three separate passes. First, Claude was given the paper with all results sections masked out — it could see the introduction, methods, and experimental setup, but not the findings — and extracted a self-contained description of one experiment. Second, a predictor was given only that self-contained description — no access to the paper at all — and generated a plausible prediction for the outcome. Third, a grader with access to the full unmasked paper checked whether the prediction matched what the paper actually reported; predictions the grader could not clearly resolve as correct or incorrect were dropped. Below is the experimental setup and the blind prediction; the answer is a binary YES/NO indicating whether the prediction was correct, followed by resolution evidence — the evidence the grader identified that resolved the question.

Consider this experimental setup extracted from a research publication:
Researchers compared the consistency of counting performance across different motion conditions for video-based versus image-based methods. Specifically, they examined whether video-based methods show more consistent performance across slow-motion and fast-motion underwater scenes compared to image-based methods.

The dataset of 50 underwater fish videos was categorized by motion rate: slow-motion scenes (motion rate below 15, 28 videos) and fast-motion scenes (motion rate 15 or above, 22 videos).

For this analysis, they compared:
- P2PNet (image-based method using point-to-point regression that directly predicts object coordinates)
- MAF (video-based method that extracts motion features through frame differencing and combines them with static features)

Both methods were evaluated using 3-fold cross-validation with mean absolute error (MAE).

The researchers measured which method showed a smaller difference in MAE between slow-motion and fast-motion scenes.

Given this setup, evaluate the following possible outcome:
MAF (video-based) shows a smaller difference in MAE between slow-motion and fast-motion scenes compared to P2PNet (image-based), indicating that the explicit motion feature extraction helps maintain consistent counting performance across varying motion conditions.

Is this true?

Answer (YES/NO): YES